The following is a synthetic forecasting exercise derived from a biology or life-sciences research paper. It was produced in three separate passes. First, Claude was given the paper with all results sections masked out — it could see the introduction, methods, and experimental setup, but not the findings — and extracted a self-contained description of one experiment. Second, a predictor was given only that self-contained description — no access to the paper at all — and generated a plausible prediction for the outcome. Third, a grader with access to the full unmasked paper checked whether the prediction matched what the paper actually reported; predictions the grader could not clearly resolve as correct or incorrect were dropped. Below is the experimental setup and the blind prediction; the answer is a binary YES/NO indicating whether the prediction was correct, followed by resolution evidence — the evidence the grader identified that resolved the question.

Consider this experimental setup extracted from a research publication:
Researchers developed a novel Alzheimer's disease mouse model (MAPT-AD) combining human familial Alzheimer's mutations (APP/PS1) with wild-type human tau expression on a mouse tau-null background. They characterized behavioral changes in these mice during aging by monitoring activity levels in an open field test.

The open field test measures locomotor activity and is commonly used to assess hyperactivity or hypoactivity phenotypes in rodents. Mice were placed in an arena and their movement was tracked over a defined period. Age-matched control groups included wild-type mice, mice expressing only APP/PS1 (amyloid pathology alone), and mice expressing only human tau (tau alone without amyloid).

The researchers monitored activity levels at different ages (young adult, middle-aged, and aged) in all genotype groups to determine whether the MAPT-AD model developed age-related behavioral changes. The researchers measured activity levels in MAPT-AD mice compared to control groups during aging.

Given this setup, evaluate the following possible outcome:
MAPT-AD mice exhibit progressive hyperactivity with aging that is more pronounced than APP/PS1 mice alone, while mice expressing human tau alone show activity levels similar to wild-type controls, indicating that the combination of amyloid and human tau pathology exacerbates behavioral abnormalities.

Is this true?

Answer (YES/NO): YES